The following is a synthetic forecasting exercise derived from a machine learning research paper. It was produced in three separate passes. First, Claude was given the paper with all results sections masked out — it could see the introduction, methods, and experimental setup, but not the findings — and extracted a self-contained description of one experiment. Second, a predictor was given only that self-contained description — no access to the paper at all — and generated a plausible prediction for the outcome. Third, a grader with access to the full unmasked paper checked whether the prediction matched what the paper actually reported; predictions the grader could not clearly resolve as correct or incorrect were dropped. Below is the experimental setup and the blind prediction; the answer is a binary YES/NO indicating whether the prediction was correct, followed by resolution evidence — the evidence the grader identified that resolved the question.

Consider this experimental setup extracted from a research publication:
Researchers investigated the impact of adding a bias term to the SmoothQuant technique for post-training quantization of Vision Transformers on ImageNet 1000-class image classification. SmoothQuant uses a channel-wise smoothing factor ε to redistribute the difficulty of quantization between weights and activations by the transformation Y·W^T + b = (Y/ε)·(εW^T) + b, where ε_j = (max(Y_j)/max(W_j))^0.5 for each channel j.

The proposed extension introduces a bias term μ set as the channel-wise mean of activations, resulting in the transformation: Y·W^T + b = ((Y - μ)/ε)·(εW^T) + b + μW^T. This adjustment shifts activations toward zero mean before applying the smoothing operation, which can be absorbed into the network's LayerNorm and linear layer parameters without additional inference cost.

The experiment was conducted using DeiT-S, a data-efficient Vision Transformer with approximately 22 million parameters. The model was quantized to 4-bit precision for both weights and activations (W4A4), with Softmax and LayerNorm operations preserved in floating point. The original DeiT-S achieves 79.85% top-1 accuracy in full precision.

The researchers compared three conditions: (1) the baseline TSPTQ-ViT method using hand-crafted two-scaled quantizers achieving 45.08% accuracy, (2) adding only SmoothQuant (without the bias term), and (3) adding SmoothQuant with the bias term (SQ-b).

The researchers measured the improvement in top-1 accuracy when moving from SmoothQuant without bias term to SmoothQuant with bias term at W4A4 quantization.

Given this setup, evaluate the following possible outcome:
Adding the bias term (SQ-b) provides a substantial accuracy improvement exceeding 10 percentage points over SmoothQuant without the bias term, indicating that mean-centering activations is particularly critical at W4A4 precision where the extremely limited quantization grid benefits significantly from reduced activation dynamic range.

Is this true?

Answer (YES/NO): NO